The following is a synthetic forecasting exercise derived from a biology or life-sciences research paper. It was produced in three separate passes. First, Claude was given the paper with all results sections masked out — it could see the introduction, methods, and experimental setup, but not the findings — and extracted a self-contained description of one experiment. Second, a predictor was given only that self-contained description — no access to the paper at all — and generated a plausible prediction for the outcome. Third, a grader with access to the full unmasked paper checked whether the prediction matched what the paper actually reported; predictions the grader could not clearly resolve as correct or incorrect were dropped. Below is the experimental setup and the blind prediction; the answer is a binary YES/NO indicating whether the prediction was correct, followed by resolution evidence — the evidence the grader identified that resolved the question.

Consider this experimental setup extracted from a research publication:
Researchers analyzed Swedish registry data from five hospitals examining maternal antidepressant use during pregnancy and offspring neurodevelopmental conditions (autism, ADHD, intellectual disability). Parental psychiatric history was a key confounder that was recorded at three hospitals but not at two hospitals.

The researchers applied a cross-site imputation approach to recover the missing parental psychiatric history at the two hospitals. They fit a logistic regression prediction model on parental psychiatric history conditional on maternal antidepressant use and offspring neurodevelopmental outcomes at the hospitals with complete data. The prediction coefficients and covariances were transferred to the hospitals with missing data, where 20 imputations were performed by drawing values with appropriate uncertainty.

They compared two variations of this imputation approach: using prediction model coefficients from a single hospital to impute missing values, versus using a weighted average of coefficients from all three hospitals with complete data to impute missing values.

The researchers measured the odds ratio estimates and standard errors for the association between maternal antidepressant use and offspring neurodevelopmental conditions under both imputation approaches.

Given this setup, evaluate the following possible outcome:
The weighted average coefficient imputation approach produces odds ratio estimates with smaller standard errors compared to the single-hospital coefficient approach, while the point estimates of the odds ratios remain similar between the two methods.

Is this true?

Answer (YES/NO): NO